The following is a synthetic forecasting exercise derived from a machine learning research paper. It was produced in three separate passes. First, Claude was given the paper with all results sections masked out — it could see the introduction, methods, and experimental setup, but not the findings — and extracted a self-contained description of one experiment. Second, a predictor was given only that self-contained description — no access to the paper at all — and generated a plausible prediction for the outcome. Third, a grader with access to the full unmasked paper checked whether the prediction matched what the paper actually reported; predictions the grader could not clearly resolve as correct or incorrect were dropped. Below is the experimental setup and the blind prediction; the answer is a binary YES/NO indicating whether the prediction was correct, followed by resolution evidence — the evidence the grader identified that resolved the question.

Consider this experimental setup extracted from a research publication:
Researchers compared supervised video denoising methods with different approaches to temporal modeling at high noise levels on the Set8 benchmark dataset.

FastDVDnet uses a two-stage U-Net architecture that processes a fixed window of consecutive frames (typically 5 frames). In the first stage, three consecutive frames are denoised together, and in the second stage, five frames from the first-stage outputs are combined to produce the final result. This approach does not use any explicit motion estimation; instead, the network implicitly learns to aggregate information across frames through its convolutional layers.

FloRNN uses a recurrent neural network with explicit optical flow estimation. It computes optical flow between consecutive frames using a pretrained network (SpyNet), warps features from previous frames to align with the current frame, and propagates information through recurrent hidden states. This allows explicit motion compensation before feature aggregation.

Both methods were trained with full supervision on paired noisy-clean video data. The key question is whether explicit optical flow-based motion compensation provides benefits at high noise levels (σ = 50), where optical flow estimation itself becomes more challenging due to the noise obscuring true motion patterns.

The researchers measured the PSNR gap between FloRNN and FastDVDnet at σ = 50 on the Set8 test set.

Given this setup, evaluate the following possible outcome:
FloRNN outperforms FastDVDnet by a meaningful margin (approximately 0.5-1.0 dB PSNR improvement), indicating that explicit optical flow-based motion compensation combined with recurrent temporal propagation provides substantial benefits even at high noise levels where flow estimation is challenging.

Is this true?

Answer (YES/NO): NO